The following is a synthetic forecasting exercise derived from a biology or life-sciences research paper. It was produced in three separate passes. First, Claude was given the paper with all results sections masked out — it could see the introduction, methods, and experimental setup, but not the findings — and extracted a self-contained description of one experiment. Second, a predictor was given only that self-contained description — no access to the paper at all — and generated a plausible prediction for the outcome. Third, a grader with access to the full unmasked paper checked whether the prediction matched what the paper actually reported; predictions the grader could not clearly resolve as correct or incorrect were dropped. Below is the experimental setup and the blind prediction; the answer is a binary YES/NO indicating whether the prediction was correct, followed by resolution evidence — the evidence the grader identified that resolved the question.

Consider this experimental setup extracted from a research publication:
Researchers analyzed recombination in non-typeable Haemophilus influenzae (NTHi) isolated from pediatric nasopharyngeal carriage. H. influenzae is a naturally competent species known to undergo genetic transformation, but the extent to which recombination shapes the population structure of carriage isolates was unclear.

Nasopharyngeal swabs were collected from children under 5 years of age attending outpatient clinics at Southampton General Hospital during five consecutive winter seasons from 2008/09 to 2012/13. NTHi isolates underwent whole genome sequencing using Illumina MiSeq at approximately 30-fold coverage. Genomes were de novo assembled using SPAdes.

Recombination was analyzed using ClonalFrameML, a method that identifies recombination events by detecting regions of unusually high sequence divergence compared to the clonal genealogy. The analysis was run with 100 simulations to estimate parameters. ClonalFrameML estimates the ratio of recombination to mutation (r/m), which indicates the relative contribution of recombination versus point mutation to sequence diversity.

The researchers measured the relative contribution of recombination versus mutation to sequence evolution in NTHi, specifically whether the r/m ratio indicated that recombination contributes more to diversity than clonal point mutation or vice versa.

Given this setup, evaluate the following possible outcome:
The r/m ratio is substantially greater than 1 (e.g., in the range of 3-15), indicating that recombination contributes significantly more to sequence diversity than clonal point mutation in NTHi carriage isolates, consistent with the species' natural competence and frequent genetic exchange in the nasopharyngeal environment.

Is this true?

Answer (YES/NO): YES